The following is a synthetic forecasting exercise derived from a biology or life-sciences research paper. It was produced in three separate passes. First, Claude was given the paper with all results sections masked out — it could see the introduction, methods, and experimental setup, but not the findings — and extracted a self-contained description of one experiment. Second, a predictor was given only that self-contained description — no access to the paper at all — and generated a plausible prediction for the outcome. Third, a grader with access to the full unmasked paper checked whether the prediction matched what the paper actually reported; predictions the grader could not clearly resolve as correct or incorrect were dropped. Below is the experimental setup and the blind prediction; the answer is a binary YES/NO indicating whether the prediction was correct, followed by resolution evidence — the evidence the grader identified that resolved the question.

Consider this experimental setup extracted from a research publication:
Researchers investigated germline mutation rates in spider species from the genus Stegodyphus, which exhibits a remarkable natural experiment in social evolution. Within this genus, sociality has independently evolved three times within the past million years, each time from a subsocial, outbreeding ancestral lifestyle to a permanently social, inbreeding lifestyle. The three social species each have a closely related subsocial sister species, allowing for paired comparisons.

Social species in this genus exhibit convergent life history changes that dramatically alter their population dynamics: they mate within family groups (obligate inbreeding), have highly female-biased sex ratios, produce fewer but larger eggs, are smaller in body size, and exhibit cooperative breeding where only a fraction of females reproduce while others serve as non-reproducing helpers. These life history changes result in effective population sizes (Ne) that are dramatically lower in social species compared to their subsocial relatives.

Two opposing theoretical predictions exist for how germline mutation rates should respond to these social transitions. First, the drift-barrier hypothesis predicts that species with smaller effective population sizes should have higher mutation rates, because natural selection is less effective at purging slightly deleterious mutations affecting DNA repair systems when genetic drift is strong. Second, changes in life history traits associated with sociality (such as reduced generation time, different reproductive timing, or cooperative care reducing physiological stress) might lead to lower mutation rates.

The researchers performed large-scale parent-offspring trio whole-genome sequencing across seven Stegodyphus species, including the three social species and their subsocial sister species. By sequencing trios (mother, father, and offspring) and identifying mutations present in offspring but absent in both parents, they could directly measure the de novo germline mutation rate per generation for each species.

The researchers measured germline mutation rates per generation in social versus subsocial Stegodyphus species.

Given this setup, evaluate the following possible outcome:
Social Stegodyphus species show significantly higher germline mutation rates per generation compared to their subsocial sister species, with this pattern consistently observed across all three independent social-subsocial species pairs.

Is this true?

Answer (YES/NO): NO